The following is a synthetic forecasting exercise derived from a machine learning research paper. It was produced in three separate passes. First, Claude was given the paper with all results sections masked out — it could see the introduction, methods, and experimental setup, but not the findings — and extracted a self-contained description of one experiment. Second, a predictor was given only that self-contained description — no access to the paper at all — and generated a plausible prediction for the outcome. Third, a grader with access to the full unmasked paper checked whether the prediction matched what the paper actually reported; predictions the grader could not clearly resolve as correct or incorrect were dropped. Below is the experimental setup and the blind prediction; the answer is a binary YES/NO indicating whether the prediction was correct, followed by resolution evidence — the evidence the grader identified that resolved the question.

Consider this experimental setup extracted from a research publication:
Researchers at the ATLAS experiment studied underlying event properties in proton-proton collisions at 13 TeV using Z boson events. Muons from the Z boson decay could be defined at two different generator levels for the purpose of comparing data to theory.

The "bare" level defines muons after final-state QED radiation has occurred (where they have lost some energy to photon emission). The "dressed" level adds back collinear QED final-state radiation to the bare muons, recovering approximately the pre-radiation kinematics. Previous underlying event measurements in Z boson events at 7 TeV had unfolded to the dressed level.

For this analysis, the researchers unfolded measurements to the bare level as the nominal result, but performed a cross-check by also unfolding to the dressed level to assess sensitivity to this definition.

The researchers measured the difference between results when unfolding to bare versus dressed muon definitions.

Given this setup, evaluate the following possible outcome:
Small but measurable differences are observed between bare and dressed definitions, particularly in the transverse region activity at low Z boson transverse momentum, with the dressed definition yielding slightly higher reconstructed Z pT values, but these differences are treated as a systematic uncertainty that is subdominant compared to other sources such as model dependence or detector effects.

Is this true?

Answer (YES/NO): NO